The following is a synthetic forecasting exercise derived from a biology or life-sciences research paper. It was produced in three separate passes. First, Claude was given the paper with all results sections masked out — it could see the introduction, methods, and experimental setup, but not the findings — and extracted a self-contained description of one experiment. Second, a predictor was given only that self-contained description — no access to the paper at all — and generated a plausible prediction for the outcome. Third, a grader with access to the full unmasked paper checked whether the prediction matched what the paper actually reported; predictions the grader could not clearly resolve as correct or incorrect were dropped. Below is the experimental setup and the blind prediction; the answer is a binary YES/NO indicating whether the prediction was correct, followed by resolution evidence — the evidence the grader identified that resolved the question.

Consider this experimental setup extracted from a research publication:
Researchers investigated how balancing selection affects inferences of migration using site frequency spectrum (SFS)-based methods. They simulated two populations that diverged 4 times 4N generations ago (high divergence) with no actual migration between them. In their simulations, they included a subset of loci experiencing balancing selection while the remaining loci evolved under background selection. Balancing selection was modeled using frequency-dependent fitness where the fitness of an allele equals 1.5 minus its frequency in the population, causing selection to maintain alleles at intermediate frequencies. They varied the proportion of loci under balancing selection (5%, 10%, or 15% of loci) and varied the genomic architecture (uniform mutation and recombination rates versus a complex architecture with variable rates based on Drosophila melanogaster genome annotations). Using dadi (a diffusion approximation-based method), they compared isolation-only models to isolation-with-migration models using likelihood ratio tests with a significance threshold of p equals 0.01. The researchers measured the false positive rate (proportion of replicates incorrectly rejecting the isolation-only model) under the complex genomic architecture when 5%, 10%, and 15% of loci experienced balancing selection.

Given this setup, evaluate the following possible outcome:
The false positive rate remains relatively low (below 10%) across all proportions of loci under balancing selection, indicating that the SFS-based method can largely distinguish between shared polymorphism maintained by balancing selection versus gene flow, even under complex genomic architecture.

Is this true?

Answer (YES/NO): NO